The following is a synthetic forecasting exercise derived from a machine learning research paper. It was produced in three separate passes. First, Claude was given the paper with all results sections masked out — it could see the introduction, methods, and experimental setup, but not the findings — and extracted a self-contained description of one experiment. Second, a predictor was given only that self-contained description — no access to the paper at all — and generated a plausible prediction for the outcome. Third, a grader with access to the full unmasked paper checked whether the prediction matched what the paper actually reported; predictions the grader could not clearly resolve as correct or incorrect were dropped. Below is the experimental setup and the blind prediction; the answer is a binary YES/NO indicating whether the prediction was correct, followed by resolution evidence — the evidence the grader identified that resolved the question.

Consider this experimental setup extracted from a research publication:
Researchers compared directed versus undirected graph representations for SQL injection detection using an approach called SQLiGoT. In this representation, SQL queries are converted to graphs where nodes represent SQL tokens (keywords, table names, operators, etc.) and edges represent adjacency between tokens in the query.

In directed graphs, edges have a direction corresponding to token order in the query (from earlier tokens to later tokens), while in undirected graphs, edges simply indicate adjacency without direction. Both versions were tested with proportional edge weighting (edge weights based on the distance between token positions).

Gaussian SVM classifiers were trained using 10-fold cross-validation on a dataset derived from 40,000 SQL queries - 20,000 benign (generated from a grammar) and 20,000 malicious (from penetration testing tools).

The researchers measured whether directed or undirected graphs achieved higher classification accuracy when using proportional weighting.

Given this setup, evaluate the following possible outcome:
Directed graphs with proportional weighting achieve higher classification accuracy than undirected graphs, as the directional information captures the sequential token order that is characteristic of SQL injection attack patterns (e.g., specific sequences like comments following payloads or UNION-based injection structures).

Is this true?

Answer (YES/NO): YES